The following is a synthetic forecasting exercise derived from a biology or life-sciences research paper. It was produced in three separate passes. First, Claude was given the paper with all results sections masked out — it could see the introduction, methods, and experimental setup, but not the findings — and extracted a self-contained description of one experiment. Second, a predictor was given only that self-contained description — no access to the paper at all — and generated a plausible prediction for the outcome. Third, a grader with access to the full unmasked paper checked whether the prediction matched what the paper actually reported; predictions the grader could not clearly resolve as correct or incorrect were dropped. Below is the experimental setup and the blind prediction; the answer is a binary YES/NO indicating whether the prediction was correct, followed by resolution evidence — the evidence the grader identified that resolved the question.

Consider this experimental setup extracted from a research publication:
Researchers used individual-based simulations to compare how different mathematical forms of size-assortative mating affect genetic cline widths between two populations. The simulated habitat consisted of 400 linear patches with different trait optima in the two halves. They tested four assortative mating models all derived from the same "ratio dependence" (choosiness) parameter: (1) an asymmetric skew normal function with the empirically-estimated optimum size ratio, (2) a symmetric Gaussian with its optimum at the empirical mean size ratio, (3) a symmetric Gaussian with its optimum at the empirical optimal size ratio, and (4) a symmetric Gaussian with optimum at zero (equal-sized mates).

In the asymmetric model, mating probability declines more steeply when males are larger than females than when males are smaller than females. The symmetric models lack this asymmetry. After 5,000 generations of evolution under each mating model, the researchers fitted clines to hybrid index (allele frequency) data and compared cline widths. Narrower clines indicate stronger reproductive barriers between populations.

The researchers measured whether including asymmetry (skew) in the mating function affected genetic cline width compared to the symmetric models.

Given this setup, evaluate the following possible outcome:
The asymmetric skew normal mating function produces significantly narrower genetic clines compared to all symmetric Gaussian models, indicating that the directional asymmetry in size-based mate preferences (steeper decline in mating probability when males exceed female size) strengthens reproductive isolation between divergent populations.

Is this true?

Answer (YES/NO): YES